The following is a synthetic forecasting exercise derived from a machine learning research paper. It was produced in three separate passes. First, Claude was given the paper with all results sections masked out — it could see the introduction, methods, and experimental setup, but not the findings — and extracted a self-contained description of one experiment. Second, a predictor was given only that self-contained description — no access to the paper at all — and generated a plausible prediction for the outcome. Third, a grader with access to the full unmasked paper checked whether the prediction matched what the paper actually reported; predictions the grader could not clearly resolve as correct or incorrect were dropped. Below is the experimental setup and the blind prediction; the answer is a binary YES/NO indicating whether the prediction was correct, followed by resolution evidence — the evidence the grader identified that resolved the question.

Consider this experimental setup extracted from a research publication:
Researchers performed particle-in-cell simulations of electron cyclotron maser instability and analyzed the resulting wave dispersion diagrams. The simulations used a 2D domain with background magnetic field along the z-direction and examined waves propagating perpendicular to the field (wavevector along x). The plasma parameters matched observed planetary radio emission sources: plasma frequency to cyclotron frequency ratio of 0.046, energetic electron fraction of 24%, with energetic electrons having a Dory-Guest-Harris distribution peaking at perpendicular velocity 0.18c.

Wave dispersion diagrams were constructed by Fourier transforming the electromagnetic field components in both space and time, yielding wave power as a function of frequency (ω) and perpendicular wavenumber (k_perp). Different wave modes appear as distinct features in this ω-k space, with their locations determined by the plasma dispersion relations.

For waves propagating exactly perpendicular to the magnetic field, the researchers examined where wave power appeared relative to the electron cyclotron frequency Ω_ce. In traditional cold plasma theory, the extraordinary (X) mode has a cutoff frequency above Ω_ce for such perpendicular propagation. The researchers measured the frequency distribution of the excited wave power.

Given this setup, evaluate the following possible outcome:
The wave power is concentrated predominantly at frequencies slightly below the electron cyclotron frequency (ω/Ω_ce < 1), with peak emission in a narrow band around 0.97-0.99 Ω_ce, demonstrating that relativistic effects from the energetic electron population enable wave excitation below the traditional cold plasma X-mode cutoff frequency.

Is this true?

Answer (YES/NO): YES